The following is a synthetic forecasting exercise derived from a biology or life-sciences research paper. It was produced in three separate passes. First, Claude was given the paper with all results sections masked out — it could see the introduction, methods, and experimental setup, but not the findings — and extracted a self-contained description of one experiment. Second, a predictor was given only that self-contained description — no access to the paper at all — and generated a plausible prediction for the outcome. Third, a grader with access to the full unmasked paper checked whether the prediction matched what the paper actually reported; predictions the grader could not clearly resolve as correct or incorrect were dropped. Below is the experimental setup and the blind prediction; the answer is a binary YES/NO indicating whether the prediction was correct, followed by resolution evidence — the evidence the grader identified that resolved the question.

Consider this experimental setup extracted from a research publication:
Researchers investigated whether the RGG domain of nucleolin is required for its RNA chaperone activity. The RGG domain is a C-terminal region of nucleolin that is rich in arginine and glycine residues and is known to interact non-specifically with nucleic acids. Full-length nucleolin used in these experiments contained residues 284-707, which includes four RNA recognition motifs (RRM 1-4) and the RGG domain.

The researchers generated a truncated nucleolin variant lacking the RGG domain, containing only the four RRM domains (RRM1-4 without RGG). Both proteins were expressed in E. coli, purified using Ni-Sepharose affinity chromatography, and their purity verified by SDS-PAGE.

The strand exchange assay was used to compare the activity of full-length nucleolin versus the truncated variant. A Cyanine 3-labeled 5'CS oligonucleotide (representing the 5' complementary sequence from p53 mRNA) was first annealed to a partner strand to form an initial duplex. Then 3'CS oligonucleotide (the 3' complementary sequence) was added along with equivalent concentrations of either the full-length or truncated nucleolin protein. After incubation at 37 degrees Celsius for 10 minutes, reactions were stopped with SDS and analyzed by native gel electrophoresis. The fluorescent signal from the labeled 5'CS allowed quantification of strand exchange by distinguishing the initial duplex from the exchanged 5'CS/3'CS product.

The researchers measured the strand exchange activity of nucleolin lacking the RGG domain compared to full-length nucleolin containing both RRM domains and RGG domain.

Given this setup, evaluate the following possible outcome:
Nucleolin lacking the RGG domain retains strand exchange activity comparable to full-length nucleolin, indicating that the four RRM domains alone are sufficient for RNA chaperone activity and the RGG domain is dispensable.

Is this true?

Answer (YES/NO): NO